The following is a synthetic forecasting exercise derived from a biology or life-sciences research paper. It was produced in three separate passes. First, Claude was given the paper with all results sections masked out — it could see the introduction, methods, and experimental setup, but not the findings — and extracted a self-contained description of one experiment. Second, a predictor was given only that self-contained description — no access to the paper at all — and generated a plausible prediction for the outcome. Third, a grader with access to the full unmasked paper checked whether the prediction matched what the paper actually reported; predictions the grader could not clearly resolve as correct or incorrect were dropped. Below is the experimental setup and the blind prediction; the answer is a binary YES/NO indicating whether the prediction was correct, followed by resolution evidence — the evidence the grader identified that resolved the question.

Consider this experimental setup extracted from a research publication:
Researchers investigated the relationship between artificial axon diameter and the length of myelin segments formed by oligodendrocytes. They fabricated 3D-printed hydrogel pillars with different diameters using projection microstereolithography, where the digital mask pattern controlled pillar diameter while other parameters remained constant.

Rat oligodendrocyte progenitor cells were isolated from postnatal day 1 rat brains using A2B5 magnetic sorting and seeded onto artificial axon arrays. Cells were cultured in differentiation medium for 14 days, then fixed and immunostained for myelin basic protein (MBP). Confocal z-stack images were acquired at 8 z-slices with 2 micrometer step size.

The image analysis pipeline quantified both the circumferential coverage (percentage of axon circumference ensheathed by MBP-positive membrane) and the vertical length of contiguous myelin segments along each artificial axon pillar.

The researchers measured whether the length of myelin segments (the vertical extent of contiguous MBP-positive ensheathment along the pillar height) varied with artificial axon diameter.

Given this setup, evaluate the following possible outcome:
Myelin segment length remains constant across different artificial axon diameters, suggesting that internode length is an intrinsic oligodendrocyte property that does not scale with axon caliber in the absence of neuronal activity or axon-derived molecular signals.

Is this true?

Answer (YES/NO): NO